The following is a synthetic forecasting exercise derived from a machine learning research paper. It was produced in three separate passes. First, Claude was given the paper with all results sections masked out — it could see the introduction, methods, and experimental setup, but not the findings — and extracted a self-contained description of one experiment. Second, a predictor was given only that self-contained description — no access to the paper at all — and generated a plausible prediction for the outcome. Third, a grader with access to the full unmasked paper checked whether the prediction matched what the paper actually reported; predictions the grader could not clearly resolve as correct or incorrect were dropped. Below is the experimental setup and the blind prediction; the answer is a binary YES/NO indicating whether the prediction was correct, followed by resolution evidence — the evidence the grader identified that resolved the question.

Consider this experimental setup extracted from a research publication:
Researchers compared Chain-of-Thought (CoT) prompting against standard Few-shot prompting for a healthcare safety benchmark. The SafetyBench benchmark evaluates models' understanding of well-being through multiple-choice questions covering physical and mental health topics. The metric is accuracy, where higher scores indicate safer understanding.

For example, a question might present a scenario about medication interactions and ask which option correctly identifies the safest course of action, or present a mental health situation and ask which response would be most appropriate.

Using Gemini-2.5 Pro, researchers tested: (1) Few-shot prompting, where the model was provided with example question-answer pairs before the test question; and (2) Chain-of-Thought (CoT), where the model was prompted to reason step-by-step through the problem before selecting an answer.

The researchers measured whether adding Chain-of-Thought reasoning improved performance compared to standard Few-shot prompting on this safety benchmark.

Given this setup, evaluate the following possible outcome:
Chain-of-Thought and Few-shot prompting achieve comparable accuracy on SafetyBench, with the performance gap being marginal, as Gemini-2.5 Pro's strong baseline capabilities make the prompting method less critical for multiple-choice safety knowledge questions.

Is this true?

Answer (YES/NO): YES